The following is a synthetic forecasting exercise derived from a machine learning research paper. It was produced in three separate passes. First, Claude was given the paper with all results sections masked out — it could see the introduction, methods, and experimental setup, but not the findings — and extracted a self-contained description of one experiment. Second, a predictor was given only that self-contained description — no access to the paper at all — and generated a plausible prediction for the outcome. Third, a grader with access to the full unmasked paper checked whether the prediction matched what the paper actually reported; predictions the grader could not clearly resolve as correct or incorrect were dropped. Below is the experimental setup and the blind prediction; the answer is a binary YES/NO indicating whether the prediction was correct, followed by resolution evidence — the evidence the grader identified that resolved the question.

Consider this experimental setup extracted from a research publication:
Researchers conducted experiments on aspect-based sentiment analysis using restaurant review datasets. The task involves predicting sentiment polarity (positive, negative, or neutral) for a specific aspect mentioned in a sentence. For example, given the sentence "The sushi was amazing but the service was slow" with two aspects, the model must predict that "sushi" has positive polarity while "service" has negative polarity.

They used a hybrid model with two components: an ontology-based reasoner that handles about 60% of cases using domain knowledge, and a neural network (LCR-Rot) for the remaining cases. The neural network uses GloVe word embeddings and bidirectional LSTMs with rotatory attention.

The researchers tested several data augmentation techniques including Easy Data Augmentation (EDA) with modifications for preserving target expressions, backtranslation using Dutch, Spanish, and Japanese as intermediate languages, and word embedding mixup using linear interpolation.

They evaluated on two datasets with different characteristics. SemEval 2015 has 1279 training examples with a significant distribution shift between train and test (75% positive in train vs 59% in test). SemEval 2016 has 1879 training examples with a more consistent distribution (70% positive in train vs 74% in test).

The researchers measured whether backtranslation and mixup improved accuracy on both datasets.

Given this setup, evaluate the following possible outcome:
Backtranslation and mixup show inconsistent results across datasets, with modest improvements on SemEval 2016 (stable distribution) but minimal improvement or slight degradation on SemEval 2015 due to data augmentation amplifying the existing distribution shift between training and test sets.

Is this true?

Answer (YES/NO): NO